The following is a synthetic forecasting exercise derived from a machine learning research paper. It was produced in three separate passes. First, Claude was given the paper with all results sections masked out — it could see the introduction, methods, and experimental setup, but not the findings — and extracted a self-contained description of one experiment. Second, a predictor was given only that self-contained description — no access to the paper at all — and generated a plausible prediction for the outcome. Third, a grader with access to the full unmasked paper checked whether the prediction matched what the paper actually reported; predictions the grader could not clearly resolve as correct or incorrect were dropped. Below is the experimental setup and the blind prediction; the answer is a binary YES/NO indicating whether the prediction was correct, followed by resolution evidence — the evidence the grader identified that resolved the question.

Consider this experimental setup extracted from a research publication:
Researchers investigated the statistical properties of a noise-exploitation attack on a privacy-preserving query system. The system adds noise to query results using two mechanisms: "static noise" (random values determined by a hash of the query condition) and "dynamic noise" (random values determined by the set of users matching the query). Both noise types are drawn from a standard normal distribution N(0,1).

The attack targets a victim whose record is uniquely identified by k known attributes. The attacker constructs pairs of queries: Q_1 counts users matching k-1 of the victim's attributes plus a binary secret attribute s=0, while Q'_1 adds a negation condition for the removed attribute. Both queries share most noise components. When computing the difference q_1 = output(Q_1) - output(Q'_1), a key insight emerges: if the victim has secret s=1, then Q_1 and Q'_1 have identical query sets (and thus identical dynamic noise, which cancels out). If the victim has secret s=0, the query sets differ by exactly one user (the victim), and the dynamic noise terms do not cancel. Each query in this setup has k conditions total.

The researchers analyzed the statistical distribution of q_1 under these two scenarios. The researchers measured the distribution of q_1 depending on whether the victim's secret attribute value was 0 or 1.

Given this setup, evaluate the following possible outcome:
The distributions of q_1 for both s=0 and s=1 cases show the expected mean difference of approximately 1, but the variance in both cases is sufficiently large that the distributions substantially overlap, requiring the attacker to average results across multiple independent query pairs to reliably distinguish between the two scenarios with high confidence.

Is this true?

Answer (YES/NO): NO